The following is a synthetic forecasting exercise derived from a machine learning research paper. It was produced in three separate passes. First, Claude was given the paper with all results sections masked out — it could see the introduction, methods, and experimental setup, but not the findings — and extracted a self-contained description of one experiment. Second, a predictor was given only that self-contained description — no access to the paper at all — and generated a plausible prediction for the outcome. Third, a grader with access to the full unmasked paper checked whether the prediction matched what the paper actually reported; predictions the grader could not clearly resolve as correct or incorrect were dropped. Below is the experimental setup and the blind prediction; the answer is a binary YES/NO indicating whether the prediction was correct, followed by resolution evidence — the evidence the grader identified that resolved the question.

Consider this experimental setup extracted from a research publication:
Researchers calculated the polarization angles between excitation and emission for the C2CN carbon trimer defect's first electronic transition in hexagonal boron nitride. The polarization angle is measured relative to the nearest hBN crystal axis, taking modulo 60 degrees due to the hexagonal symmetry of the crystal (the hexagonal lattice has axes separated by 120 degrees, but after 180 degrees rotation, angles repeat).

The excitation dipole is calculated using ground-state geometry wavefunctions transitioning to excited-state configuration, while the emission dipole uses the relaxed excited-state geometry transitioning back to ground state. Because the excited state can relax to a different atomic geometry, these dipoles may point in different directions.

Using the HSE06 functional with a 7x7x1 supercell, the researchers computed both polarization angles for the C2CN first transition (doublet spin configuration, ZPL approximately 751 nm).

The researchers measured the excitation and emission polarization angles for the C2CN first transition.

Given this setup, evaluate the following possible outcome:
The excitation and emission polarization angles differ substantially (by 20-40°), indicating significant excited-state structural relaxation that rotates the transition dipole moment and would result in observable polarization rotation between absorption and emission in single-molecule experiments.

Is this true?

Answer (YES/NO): NO